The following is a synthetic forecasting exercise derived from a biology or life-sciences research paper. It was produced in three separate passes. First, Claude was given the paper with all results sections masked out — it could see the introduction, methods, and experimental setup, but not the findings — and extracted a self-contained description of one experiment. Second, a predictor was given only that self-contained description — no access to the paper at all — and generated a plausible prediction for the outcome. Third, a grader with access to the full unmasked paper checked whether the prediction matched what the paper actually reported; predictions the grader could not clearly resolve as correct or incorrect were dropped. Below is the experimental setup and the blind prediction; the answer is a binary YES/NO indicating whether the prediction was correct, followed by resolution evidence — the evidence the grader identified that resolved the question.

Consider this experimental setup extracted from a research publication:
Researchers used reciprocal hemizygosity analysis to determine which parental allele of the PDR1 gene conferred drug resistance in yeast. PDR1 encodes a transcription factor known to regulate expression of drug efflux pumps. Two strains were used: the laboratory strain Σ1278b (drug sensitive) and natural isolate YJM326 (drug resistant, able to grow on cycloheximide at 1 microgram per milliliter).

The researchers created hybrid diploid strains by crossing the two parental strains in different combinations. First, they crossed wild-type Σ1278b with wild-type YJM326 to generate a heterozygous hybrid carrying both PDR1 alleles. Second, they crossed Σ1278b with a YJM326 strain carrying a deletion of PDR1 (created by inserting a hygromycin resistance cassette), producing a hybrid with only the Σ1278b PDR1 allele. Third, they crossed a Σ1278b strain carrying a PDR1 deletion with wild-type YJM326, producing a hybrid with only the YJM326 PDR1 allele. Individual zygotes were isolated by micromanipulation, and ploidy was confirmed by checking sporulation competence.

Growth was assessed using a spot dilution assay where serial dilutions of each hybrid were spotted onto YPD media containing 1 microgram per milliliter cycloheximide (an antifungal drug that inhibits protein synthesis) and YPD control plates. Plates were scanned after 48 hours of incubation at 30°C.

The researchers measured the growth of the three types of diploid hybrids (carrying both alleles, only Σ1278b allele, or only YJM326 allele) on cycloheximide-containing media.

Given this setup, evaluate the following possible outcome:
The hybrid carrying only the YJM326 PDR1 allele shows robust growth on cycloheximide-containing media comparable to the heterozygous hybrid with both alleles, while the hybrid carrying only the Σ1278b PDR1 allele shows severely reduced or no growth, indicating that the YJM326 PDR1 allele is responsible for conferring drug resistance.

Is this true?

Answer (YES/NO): YES